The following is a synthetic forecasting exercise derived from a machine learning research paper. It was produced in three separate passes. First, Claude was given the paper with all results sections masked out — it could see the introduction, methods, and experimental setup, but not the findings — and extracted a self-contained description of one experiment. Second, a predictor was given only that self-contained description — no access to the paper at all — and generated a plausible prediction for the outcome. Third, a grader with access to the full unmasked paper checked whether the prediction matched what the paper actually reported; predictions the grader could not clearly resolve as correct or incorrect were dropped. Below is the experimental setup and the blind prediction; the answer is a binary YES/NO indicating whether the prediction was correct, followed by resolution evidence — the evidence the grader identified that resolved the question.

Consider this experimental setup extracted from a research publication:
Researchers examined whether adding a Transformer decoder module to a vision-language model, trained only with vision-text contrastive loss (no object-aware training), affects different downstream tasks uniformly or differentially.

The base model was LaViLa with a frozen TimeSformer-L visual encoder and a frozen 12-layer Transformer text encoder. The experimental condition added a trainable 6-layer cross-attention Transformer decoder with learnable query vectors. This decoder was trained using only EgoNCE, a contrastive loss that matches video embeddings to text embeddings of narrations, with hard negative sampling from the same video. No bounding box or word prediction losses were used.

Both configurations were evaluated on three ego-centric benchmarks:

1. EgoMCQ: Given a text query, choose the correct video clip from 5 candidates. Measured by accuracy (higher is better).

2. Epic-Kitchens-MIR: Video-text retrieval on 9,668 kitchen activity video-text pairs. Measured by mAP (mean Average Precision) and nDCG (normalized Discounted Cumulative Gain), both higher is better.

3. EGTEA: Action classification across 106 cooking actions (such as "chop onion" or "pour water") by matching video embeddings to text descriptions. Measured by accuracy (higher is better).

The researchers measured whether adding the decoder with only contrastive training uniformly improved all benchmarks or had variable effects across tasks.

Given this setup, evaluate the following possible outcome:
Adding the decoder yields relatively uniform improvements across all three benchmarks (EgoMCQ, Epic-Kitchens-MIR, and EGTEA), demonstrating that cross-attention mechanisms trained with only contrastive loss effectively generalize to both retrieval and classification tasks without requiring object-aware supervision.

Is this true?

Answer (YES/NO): NO